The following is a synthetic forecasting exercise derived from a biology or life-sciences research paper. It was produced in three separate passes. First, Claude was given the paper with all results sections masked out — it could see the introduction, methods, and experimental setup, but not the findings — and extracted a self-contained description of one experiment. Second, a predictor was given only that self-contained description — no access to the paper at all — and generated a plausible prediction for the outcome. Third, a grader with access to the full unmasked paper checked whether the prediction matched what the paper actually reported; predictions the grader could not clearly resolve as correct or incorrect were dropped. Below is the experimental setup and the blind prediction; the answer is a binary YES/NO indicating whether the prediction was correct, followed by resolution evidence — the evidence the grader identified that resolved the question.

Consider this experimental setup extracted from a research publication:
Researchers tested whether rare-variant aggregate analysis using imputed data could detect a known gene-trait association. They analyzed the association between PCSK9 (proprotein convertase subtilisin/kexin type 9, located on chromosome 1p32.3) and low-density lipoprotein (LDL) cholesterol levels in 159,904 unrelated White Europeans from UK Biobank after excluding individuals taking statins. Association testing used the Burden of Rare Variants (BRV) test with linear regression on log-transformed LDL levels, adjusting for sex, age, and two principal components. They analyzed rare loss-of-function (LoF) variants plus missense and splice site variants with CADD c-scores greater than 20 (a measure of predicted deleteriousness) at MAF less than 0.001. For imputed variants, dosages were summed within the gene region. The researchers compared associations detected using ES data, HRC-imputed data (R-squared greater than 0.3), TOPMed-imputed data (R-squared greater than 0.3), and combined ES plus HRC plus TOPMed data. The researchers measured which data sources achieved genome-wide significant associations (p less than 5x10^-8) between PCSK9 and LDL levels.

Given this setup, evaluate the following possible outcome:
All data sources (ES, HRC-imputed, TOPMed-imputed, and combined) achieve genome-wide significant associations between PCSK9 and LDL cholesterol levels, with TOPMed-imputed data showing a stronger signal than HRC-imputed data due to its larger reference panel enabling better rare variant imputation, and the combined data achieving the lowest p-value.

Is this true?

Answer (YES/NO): YES